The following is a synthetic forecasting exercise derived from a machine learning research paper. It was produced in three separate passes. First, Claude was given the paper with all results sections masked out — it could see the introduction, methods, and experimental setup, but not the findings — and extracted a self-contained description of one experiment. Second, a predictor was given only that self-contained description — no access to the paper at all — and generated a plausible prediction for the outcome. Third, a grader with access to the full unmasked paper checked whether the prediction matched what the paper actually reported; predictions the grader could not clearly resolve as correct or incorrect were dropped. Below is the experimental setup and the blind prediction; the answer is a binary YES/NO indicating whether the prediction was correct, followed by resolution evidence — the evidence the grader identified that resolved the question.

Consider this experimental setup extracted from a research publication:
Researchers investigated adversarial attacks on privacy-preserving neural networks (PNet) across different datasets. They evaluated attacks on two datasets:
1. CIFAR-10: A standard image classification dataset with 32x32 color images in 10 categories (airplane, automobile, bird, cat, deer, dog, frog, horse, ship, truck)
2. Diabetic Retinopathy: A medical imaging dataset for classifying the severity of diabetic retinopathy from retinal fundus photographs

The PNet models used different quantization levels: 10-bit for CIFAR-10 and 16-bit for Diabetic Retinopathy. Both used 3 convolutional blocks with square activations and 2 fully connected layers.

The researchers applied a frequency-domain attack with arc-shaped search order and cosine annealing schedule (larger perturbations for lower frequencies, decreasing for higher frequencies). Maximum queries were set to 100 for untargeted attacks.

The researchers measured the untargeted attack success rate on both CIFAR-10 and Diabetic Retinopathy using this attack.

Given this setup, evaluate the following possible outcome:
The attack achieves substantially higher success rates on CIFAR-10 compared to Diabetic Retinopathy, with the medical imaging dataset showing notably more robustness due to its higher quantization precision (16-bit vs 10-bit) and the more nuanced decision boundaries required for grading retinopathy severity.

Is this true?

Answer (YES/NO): NO